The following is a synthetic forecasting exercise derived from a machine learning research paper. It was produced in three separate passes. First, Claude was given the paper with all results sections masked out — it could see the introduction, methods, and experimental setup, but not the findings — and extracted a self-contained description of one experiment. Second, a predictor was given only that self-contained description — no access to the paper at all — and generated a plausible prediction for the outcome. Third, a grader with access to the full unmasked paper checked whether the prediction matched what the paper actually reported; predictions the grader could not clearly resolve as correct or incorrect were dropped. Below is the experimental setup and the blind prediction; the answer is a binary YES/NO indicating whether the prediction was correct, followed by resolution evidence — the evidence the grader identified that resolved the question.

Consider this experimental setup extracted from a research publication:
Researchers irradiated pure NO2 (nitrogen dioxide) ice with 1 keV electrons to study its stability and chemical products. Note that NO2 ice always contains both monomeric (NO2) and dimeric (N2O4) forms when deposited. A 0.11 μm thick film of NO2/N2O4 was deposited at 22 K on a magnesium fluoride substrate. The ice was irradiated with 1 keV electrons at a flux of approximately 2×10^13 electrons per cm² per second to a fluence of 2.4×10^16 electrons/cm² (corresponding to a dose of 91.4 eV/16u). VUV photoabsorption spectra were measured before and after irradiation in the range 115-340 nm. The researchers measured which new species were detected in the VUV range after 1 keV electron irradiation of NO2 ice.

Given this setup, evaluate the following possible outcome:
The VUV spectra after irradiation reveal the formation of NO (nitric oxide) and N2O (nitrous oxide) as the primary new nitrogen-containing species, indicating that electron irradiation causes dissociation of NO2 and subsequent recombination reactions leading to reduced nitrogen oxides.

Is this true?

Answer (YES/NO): NO